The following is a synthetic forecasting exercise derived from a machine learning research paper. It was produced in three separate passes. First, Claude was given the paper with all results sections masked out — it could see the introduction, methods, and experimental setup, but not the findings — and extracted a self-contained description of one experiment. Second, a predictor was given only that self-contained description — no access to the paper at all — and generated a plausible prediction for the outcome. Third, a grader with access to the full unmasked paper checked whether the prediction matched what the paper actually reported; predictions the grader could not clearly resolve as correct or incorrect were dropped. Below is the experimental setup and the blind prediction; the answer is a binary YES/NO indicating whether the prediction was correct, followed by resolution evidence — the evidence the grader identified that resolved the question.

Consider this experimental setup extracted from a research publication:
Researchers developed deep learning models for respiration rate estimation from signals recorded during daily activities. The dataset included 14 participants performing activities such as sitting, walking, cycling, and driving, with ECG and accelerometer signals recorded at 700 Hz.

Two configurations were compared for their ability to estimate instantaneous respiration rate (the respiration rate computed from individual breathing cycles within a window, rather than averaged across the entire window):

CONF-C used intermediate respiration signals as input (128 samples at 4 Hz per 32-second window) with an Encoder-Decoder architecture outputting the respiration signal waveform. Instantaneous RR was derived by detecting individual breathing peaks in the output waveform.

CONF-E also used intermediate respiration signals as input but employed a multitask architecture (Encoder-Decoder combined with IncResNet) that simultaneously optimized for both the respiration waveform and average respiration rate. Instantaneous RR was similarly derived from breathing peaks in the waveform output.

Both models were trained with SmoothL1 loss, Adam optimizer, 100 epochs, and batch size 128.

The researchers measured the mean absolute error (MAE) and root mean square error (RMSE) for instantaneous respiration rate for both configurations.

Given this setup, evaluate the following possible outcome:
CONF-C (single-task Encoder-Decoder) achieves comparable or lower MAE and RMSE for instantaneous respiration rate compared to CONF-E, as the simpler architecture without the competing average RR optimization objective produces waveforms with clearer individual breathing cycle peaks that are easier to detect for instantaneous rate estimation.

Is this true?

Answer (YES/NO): NO